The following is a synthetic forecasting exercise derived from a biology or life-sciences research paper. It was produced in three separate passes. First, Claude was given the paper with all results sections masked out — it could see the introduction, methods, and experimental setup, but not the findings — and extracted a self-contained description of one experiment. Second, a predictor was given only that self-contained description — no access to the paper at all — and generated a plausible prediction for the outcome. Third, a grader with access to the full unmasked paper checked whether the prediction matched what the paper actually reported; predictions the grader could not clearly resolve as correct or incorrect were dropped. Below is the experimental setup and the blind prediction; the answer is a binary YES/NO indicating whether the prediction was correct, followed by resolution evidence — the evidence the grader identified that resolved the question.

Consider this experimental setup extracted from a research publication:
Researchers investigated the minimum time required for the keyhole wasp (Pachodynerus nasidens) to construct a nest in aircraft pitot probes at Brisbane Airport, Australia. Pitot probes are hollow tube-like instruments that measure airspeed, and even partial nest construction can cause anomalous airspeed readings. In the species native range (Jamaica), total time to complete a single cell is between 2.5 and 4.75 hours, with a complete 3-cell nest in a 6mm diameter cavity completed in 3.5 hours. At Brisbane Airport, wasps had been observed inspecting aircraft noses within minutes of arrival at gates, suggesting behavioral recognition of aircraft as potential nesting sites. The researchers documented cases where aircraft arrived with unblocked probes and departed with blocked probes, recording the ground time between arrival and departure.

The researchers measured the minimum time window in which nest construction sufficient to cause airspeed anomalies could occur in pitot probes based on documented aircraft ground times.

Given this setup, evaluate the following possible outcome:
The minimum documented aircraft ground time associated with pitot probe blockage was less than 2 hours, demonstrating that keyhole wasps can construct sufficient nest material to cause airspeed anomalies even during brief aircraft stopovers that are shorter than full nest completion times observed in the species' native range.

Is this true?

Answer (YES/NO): YES